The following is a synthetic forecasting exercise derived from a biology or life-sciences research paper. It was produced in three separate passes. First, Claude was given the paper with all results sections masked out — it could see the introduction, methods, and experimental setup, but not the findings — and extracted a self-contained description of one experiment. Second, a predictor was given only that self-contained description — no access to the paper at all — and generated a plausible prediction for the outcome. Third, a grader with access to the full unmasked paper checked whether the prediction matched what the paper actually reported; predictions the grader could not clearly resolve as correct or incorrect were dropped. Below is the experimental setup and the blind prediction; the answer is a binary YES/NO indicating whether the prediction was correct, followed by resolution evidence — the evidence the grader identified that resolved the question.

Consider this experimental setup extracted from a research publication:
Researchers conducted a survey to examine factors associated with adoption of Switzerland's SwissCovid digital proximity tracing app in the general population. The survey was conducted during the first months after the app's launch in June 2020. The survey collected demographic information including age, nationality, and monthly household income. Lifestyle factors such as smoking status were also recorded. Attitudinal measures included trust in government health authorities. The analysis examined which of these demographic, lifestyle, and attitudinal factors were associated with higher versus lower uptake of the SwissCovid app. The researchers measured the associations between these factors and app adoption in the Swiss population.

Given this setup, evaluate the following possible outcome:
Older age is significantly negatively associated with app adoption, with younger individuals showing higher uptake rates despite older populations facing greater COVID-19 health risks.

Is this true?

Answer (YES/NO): YES